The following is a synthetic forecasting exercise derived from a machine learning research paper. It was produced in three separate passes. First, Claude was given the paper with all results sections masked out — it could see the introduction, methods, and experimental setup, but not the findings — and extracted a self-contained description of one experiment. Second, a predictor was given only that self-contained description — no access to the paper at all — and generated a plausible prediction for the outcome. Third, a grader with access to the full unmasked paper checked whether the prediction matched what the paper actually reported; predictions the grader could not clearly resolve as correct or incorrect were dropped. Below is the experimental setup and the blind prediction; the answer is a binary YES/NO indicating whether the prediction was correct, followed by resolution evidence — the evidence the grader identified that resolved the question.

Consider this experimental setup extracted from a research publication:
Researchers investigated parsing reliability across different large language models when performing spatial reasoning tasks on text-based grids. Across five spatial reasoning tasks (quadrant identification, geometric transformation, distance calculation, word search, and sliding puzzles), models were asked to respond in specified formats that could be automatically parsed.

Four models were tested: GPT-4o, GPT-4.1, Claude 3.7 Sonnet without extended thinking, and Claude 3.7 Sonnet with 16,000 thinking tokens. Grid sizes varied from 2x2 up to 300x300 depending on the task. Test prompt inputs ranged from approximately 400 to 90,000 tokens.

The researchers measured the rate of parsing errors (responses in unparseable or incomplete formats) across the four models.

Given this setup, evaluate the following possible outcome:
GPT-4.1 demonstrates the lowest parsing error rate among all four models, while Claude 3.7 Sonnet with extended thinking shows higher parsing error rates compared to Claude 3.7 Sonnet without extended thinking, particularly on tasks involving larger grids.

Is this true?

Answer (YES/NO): NO